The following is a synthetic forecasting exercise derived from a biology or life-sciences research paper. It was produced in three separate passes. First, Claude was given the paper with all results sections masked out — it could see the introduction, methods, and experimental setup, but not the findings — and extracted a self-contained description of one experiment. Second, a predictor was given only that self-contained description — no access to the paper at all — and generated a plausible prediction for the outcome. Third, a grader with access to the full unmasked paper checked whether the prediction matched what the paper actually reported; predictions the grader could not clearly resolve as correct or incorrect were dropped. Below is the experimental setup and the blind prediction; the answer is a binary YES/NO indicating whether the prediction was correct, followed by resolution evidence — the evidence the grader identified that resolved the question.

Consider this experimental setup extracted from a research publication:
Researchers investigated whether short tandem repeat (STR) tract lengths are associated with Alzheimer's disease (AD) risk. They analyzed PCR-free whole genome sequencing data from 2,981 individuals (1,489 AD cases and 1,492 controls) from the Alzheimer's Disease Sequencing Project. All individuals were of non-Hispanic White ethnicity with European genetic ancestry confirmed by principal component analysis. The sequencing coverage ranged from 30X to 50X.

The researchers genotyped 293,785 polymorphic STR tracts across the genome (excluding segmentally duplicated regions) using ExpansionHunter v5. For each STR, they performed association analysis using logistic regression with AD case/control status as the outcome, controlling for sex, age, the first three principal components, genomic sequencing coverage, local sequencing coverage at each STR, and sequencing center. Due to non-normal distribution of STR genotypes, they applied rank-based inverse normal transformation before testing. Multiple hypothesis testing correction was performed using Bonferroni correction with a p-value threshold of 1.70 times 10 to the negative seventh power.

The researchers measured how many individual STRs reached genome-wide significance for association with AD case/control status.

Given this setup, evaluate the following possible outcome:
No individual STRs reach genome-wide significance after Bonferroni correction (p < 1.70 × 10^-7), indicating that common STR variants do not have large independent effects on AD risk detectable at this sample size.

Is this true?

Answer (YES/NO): NO